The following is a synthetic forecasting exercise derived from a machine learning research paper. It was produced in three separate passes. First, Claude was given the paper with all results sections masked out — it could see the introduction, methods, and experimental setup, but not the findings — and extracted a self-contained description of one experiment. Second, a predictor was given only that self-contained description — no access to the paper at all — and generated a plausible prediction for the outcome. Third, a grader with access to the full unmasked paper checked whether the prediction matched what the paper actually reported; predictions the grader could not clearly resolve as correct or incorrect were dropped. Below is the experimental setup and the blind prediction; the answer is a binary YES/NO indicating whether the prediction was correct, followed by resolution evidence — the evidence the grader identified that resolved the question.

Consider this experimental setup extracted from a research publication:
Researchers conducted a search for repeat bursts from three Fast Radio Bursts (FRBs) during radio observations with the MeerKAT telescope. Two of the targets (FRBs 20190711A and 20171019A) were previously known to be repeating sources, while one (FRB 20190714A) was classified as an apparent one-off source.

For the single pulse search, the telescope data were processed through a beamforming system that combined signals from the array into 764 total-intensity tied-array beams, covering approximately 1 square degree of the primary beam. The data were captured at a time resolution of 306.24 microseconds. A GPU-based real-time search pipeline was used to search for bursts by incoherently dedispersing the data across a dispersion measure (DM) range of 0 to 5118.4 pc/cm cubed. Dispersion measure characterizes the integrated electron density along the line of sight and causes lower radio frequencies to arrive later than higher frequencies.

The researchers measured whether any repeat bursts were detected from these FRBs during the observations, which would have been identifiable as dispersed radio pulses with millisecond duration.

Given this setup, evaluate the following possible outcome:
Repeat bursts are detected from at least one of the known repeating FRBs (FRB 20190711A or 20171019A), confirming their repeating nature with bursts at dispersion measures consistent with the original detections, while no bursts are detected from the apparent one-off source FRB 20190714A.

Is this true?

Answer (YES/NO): NO